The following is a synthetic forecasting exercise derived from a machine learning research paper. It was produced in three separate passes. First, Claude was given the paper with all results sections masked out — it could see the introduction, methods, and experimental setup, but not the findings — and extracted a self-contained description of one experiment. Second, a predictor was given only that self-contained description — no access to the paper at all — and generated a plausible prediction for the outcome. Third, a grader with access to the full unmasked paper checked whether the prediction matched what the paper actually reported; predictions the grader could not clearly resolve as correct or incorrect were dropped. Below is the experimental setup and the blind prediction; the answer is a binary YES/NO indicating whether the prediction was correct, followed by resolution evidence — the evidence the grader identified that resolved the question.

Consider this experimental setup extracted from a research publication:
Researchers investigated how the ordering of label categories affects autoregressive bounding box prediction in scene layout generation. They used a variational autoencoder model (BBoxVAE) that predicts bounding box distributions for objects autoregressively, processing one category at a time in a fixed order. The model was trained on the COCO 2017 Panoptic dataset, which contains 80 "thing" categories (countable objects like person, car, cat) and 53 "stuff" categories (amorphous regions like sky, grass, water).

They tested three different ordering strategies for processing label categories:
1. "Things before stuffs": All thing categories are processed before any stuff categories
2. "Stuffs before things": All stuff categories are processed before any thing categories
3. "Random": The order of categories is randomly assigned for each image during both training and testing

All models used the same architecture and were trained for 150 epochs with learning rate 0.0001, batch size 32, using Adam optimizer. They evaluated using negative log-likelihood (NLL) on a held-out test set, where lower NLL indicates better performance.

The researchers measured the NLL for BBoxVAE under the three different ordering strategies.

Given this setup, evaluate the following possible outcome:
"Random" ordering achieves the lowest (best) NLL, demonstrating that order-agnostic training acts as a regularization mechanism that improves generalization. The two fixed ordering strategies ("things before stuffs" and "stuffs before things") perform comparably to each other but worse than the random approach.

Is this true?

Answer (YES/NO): NO